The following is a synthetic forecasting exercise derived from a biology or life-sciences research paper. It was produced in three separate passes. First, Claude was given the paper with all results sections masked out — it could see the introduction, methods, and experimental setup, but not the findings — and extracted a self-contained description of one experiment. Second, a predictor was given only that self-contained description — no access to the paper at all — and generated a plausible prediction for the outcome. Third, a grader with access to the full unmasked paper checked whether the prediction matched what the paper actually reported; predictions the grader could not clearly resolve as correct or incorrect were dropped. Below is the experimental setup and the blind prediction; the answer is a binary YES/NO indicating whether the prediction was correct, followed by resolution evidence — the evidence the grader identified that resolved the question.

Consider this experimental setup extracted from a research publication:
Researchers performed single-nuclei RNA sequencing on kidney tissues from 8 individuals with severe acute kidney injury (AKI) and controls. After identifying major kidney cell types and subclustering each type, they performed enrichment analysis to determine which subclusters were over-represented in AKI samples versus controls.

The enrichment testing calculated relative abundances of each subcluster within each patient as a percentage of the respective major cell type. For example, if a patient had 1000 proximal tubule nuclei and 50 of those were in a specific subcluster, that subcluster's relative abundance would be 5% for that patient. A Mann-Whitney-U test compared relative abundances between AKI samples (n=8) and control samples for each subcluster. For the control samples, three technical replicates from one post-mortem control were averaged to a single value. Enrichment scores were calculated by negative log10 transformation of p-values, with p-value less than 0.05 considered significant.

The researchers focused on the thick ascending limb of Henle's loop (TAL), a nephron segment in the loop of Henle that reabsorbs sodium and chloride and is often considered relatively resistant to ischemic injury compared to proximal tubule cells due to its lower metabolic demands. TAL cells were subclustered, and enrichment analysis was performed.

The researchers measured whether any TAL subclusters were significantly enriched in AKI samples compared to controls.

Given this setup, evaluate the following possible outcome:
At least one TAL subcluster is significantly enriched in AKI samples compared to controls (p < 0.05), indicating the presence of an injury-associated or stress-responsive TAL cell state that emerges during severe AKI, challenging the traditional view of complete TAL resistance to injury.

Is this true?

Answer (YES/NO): YES